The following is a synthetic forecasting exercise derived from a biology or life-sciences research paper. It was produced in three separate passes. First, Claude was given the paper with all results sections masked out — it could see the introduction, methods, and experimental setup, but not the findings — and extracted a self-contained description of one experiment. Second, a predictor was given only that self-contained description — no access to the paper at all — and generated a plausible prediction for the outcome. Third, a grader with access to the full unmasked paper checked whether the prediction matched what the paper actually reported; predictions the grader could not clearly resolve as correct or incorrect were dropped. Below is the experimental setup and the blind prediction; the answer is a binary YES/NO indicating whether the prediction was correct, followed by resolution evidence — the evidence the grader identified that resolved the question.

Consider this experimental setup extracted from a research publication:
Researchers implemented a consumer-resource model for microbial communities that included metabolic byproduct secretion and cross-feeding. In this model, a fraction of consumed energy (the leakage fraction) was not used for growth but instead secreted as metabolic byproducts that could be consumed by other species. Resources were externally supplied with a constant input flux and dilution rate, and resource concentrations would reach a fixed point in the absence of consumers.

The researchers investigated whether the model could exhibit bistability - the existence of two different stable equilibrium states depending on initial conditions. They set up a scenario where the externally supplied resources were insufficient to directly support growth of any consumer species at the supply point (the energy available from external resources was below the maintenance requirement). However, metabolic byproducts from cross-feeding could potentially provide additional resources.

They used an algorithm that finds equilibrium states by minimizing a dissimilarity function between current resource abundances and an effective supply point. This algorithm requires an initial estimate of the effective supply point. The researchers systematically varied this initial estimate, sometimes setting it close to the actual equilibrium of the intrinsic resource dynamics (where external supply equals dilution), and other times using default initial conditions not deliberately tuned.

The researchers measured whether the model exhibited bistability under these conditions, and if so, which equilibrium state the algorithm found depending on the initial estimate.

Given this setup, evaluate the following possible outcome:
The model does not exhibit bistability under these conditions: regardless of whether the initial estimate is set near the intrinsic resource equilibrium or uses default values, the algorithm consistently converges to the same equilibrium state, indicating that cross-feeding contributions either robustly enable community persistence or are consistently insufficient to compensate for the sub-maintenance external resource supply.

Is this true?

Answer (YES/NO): NO